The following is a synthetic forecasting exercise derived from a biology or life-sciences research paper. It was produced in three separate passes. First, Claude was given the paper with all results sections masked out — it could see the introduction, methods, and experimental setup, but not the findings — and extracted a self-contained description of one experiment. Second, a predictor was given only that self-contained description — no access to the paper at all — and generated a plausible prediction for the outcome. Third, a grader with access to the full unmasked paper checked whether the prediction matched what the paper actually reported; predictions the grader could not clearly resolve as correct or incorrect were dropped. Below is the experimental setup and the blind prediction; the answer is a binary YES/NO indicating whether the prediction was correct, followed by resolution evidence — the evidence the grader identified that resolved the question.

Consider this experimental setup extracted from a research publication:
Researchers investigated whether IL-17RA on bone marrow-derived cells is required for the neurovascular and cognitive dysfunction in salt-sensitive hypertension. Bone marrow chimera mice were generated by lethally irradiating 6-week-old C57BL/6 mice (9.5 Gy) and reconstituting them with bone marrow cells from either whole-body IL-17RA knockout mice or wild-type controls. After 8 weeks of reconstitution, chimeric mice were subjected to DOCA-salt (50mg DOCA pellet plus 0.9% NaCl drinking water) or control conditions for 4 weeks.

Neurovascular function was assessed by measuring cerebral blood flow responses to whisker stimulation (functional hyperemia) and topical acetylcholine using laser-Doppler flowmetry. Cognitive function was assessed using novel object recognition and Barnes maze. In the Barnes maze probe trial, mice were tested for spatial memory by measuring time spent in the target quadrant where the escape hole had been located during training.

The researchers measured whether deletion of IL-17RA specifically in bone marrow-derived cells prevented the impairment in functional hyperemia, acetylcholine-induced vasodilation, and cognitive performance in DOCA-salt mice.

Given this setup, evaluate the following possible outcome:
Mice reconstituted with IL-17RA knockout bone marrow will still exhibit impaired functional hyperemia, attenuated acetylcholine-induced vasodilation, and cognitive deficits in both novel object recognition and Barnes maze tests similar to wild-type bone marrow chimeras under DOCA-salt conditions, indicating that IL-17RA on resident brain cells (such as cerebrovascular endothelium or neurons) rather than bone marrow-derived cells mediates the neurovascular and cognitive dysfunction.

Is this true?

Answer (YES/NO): NO